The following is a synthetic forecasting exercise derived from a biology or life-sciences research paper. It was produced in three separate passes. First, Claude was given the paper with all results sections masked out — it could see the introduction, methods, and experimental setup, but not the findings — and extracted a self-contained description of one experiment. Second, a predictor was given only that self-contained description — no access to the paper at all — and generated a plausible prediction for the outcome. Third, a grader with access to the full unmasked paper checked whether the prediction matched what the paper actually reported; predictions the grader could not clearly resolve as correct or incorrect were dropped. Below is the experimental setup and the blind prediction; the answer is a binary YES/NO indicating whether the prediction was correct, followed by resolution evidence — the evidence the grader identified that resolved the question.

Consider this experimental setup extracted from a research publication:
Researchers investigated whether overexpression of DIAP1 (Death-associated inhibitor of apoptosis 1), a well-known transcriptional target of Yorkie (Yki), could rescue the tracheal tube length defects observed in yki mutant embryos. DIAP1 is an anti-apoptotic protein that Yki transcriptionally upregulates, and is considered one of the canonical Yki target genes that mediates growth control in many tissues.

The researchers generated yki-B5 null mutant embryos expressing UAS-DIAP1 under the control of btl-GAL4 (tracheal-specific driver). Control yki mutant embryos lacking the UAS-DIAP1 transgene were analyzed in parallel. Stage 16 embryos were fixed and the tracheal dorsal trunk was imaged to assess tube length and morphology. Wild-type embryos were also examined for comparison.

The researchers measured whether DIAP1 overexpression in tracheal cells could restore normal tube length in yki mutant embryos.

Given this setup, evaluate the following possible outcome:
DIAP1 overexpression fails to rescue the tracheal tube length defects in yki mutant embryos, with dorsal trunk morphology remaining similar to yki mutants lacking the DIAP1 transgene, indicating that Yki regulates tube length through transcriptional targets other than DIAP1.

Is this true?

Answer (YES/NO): NO